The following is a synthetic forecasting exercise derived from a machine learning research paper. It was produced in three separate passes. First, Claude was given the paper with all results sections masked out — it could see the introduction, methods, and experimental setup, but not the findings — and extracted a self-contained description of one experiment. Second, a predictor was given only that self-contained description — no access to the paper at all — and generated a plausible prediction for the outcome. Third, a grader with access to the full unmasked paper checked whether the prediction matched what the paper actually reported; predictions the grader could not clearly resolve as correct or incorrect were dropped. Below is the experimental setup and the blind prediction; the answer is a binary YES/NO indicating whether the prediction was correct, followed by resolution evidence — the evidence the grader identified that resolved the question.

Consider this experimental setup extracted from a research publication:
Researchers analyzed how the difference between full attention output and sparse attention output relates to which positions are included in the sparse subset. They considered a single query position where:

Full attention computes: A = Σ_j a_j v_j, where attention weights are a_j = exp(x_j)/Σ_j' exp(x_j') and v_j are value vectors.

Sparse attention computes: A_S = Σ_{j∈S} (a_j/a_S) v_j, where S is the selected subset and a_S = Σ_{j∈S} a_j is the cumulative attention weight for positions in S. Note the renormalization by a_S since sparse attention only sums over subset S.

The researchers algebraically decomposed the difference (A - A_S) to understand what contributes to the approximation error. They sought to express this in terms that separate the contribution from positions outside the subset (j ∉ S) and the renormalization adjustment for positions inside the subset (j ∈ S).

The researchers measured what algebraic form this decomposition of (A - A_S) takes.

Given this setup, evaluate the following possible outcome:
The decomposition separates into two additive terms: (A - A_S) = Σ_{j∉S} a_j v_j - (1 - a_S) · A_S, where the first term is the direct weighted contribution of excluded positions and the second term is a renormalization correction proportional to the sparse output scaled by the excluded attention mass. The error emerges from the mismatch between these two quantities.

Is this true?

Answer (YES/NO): YES